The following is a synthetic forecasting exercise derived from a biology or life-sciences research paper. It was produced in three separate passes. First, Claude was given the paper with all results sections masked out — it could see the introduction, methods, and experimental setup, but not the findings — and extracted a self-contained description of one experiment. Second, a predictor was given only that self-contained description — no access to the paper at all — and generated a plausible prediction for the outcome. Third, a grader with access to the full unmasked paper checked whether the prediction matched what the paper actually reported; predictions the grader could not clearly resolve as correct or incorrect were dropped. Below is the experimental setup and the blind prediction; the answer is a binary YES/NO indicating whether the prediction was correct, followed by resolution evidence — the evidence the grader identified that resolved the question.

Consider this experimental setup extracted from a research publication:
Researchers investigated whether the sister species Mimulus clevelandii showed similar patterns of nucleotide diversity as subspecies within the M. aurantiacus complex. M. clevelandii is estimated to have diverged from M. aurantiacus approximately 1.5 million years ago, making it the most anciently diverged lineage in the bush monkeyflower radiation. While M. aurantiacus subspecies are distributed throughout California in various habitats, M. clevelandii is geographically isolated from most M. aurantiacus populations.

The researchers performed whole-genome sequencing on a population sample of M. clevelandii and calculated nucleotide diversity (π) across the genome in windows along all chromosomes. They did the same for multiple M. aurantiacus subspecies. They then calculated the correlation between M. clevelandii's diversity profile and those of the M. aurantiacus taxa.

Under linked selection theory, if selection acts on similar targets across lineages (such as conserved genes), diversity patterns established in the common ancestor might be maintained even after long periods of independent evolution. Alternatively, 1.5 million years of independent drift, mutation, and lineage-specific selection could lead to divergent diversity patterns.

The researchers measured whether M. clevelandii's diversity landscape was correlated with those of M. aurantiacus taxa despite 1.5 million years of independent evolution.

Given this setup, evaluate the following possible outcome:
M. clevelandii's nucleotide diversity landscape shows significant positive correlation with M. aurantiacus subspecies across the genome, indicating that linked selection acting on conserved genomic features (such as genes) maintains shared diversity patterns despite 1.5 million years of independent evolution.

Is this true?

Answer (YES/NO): YES